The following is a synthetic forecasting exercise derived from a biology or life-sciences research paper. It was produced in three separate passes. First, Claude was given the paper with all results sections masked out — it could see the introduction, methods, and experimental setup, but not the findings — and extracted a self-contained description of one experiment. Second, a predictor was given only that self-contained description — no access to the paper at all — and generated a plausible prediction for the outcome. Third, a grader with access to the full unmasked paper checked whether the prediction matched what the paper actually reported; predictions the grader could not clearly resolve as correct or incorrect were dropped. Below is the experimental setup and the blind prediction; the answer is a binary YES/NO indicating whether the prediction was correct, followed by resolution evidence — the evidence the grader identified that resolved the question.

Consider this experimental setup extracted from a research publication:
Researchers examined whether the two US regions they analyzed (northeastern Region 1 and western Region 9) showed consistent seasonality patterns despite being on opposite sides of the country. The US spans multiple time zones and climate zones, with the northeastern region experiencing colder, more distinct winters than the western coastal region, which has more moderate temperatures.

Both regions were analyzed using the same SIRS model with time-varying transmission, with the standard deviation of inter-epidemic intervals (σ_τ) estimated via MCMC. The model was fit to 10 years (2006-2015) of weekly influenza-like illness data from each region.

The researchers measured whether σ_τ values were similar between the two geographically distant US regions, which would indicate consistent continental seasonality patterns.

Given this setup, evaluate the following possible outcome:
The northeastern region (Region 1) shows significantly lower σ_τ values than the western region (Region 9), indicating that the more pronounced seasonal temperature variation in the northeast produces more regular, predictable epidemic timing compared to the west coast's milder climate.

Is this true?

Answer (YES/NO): NO